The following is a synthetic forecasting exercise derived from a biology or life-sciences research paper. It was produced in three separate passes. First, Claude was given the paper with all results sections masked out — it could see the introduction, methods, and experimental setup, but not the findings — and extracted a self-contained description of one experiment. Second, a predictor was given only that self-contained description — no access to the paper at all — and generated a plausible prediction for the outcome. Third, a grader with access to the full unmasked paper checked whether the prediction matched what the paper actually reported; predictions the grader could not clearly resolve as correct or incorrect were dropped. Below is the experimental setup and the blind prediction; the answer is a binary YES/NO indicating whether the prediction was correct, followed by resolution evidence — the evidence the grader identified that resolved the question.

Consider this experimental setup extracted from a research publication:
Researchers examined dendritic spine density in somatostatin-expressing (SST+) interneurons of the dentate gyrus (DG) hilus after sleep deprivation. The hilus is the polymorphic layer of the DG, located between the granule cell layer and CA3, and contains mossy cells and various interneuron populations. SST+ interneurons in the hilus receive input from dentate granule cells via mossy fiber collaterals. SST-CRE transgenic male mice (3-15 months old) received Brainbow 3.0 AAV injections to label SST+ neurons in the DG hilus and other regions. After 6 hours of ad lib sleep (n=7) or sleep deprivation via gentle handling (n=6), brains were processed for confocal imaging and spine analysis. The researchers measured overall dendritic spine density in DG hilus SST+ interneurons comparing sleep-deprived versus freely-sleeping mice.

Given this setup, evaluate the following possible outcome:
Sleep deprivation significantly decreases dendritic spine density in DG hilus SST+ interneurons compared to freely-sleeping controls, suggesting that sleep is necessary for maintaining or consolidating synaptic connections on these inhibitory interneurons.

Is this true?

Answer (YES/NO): NO